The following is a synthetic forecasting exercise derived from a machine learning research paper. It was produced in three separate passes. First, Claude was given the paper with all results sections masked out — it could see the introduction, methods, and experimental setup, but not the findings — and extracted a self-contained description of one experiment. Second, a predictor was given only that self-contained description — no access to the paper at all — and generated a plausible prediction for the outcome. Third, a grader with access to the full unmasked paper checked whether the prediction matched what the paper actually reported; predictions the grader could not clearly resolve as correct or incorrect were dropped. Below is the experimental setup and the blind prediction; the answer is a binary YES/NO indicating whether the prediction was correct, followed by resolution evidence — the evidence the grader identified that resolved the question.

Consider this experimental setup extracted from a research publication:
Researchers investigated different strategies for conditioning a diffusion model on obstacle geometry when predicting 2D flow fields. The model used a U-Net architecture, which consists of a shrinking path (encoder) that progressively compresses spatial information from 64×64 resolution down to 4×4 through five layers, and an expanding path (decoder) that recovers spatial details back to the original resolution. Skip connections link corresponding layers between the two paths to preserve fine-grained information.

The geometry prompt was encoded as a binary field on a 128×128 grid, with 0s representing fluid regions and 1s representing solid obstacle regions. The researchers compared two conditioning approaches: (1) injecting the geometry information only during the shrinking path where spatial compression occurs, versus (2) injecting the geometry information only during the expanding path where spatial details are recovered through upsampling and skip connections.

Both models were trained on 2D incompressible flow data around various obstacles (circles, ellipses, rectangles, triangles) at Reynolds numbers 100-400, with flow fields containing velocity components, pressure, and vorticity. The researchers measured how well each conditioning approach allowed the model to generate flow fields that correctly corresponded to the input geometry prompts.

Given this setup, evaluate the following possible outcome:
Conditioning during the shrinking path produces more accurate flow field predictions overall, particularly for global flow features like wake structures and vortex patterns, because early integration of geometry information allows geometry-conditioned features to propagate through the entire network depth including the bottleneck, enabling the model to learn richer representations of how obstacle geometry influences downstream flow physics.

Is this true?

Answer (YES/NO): NO